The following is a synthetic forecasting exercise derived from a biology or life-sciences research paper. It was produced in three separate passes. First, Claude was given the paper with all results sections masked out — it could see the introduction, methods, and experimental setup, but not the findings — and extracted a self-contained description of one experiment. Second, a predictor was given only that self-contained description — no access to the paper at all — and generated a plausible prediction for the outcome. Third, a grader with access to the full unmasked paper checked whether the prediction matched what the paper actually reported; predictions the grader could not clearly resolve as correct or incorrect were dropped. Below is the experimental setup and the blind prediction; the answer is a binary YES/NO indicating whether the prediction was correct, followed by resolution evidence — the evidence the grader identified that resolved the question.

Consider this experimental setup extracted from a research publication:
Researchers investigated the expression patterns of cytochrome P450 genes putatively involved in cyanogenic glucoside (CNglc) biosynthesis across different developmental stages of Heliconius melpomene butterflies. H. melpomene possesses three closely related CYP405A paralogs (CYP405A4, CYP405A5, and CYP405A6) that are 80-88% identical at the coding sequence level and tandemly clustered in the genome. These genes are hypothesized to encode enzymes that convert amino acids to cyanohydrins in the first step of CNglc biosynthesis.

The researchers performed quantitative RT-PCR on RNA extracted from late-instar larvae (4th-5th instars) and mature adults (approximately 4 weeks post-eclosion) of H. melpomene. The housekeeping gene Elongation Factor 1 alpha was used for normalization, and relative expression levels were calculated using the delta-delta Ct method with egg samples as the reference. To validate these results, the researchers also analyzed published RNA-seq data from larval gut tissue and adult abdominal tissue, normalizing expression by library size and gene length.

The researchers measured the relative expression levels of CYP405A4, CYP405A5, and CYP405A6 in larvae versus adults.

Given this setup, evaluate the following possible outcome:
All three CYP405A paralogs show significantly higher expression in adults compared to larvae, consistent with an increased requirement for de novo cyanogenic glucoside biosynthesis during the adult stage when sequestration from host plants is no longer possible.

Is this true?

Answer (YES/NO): NO